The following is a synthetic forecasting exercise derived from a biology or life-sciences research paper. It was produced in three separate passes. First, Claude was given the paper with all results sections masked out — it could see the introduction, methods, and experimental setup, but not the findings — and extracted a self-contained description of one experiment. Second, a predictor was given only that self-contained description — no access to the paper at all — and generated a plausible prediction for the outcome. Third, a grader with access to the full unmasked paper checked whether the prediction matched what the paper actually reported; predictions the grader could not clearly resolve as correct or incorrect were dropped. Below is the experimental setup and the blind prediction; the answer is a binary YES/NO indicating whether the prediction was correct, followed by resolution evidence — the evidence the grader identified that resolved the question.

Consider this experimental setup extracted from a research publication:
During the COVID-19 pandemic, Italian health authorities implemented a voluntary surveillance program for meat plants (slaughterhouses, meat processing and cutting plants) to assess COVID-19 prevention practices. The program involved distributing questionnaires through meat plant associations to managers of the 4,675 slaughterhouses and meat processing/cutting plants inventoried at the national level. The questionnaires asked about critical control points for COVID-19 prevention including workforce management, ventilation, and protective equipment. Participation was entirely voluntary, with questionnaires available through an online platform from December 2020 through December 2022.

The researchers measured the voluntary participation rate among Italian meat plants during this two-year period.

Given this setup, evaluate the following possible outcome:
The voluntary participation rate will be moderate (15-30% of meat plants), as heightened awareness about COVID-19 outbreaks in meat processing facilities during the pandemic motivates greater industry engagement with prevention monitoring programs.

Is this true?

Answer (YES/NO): NO